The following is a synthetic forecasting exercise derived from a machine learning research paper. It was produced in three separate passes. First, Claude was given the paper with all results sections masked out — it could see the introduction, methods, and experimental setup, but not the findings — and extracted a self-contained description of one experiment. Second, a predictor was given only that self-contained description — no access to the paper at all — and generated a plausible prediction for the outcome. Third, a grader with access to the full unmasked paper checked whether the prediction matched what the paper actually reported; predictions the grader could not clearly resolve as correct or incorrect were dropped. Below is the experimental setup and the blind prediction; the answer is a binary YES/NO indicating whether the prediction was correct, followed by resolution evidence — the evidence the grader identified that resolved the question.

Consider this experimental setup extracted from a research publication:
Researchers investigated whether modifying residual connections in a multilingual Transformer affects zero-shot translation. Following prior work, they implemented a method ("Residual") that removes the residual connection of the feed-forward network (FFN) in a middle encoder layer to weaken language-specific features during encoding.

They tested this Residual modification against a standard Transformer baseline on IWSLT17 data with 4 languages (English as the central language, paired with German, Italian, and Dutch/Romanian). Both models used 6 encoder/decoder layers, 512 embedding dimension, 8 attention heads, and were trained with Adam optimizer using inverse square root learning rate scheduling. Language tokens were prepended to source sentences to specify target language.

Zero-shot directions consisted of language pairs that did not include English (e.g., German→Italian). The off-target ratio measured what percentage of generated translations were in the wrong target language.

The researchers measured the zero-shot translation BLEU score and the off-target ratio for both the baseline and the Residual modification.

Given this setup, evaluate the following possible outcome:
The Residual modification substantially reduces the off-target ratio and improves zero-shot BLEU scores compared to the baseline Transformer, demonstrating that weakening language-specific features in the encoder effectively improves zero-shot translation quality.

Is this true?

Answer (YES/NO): YES